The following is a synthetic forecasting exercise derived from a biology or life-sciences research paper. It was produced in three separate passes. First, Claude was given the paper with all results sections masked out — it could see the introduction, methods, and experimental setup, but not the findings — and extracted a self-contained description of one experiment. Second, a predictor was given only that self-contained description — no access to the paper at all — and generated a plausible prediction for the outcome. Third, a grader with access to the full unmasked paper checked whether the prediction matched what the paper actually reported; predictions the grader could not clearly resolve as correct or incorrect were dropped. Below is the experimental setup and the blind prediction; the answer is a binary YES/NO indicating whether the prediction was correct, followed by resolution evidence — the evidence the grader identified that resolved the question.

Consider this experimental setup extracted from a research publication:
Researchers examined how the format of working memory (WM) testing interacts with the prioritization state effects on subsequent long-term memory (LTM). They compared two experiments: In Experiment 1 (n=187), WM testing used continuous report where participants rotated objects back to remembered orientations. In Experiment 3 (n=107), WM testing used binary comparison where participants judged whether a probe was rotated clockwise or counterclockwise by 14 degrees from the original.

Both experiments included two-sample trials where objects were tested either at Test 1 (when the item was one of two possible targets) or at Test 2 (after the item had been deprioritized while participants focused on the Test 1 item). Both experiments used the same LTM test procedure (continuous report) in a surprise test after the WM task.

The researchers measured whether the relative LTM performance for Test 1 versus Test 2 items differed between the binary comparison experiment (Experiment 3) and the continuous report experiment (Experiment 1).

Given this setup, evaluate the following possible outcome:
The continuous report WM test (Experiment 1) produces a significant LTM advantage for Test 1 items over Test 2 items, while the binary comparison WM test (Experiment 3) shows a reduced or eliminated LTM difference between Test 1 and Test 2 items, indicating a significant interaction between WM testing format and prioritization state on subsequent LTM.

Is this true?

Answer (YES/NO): NO